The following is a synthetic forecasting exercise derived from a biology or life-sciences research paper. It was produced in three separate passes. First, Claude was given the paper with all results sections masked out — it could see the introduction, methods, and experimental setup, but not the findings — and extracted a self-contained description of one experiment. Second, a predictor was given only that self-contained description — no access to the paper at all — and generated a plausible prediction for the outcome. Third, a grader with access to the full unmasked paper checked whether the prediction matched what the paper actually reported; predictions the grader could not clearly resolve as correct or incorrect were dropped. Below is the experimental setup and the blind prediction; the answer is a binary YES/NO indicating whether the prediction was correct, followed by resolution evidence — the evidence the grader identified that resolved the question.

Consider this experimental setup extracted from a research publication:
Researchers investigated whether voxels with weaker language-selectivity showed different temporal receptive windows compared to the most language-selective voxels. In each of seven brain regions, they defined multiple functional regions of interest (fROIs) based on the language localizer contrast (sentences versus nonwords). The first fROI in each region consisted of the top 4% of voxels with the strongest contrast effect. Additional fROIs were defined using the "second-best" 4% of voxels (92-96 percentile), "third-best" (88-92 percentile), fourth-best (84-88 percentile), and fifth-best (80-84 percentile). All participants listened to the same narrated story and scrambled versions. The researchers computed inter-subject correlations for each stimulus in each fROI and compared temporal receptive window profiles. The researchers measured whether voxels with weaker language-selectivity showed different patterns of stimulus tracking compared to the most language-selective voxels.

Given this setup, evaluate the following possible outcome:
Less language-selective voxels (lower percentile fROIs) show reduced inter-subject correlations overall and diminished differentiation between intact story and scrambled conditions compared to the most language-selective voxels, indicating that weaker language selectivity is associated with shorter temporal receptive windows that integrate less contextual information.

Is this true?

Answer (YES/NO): NO